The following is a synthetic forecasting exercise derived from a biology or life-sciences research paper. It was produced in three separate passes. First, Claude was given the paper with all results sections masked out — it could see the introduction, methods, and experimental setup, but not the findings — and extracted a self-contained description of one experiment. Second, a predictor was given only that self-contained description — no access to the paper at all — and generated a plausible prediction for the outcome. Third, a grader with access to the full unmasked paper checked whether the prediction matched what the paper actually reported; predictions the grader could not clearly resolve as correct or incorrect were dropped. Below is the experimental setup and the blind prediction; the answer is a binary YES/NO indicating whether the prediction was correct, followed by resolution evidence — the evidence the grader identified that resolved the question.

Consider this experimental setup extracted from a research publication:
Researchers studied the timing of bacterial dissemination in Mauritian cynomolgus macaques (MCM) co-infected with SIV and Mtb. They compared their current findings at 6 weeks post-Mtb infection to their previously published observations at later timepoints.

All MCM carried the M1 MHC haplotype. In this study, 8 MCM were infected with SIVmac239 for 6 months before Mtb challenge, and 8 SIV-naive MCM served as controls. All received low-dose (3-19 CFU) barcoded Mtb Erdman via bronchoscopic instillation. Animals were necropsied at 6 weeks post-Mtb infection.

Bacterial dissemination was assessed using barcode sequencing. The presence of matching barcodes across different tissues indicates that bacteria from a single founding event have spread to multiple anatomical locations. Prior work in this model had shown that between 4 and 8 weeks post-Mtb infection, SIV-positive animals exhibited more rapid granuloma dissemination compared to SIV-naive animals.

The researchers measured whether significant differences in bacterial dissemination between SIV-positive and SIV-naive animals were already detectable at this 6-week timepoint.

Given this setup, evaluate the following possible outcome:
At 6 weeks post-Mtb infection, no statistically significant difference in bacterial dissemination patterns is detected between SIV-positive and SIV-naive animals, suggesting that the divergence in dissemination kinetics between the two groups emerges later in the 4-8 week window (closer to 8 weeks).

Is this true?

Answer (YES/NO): NO